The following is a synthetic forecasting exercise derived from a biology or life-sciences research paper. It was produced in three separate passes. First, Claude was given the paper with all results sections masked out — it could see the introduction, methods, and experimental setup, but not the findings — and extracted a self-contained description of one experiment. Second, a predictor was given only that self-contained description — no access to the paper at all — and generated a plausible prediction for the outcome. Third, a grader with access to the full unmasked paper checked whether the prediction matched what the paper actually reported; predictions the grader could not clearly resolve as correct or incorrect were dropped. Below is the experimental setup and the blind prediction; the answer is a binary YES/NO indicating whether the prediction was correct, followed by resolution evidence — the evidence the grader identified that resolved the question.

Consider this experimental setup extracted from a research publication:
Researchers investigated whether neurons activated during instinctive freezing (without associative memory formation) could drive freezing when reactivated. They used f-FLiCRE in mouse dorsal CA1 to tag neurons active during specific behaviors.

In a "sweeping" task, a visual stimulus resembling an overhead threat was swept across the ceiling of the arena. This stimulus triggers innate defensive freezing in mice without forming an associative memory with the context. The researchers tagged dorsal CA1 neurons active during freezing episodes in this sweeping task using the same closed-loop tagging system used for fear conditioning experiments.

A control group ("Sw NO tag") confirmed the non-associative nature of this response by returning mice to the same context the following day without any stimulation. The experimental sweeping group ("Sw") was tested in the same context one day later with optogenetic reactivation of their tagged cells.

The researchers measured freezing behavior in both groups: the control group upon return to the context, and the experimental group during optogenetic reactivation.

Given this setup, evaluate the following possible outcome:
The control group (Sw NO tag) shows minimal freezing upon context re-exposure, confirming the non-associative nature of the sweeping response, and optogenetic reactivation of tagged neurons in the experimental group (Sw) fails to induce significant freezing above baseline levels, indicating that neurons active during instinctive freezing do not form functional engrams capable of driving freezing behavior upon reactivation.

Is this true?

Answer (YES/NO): YES